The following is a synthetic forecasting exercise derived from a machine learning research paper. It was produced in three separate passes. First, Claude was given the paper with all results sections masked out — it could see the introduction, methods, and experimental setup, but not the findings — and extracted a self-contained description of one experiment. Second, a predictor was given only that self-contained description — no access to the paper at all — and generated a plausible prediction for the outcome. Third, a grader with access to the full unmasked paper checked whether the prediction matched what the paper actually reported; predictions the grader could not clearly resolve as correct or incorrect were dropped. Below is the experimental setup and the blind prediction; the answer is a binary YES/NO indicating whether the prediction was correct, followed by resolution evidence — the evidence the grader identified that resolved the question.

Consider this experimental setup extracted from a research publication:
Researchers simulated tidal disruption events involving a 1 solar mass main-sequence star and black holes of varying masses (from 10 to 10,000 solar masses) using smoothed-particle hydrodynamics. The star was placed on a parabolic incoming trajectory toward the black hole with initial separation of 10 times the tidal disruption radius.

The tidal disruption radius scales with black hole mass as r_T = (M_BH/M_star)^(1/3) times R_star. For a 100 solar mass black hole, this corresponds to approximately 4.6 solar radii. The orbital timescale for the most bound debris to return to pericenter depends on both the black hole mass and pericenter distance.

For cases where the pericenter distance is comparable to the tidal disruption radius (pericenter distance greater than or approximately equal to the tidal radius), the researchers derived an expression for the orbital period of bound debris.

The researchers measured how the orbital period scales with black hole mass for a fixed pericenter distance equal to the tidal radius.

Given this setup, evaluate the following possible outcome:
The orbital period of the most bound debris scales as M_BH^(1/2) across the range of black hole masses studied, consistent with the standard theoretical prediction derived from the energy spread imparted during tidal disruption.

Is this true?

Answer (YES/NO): NO